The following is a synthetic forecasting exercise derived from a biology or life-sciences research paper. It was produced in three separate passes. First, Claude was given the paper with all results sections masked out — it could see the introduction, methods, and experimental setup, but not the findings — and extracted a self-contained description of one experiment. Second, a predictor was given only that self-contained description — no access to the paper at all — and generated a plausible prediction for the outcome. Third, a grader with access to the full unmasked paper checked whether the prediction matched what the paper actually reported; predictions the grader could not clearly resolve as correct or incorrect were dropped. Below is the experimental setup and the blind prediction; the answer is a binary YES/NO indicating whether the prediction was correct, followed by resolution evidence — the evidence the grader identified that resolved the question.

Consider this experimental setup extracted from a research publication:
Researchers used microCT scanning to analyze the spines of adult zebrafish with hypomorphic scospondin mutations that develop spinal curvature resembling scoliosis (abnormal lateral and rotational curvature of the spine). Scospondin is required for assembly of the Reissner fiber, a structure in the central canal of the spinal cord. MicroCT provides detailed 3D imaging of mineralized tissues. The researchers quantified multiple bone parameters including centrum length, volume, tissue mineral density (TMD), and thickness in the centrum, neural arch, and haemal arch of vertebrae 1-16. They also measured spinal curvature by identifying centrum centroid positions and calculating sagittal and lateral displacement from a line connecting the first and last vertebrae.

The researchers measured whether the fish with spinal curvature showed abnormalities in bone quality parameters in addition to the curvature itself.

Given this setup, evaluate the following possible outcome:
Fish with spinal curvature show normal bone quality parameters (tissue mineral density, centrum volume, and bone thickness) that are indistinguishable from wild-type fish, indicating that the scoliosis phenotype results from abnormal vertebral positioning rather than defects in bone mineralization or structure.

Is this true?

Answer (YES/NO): NO